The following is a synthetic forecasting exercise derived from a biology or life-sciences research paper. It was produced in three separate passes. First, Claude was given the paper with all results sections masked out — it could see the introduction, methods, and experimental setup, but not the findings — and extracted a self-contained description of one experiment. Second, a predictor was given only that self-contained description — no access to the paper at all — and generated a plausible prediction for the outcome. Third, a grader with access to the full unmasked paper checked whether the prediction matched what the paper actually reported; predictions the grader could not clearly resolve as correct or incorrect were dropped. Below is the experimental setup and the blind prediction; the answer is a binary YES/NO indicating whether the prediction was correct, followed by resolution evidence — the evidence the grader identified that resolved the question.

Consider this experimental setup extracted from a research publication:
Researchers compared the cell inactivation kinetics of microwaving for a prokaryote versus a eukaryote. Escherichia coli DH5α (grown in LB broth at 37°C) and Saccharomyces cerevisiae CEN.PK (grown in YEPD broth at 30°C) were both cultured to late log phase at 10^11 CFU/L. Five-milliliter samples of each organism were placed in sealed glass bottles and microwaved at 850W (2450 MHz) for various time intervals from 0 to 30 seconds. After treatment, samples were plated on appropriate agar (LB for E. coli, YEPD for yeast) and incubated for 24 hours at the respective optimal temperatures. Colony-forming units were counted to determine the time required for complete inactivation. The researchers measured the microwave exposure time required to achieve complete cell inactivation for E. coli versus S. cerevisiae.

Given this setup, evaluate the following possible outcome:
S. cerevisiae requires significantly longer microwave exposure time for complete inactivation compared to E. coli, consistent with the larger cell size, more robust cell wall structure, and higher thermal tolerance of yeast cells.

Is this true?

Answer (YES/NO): NO